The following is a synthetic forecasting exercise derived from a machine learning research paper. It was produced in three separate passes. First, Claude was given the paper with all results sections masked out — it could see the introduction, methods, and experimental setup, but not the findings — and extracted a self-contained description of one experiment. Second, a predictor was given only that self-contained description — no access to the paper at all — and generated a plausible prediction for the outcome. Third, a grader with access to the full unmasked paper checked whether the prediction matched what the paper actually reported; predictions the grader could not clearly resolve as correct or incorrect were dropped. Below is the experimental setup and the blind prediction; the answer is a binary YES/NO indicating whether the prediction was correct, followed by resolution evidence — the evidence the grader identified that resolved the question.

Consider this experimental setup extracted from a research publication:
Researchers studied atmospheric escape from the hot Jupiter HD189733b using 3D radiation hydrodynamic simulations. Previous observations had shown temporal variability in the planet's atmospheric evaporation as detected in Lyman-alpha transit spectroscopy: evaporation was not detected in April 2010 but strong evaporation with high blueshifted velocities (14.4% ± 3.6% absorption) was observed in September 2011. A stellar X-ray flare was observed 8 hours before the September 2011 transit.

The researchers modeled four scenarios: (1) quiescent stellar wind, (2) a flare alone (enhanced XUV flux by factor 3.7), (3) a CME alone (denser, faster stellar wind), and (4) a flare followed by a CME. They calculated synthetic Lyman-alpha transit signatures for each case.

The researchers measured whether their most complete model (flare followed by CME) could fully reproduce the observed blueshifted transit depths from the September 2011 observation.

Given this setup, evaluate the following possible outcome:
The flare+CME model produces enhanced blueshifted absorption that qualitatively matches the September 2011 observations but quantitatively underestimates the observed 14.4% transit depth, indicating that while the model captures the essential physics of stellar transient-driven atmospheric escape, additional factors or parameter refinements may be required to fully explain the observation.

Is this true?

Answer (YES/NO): YES